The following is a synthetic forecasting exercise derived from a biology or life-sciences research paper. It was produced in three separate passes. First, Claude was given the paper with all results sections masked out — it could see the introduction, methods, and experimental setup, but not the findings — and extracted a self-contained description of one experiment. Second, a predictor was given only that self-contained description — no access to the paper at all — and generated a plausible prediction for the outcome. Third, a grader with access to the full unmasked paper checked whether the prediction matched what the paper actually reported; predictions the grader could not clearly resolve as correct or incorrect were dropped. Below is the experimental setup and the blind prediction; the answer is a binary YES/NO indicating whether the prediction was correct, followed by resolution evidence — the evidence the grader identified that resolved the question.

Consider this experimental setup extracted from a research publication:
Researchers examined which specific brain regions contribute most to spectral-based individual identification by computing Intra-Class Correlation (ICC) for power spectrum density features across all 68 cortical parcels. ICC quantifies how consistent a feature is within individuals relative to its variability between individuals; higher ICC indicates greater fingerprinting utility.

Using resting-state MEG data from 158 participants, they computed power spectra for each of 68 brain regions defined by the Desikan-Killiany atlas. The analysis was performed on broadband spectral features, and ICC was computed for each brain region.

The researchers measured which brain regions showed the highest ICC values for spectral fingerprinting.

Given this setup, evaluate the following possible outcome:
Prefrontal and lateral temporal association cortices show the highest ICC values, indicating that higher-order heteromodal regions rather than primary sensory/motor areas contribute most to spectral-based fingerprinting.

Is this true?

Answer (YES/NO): NO